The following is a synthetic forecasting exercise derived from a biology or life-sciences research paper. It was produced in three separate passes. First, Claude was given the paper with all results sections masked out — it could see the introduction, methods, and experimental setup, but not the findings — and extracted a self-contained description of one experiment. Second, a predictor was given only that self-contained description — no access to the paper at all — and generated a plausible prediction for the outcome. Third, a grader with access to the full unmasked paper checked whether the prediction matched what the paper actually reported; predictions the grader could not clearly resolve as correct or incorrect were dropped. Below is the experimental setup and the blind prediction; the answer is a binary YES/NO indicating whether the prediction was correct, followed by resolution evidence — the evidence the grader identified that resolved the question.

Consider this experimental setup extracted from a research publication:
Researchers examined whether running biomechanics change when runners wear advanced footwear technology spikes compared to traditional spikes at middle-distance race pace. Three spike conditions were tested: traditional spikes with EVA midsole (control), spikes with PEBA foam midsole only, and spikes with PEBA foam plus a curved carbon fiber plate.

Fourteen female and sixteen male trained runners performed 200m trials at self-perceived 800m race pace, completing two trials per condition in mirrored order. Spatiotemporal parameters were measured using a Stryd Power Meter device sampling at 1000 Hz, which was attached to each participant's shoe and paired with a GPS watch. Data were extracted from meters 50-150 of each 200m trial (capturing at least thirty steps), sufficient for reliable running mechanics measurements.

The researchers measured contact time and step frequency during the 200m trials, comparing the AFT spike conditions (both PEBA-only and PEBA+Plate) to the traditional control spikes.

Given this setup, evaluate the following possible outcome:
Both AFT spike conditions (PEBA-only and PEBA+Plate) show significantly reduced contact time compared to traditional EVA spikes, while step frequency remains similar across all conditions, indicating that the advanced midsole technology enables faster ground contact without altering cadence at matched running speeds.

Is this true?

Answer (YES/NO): NO